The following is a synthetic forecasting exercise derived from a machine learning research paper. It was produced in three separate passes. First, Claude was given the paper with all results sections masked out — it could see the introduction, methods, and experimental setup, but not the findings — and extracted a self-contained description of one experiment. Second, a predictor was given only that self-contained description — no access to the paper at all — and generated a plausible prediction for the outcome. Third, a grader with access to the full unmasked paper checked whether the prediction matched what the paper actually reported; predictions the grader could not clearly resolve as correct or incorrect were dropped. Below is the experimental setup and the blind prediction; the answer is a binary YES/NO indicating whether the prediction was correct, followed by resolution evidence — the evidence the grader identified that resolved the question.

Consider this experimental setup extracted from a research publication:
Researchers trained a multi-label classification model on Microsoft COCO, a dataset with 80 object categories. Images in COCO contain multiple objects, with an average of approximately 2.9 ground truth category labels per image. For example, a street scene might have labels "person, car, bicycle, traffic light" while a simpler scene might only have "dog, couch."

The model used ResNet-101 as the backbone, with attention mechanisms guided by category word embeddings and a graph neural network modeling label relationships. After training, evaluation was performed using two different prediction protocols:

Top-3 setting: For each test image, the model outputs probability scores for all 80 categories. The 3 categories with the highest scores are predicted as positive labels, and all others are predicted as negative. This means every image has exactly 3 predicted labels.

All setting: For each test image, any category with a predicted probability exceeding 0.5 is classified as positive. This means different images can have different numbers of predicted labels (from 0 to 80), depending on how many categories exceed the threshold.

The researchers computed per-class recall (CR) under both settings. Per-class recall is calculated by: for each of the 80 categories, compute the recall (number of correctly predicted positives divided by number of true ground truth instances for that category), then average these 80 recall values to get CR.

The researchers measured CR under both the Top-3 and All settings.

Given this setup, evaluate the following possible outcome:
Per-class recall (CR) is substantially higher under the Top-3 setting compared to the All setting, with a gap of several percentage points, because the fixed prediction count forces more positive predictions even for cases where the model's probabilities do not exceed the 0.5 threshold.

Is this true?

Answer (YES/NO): NO